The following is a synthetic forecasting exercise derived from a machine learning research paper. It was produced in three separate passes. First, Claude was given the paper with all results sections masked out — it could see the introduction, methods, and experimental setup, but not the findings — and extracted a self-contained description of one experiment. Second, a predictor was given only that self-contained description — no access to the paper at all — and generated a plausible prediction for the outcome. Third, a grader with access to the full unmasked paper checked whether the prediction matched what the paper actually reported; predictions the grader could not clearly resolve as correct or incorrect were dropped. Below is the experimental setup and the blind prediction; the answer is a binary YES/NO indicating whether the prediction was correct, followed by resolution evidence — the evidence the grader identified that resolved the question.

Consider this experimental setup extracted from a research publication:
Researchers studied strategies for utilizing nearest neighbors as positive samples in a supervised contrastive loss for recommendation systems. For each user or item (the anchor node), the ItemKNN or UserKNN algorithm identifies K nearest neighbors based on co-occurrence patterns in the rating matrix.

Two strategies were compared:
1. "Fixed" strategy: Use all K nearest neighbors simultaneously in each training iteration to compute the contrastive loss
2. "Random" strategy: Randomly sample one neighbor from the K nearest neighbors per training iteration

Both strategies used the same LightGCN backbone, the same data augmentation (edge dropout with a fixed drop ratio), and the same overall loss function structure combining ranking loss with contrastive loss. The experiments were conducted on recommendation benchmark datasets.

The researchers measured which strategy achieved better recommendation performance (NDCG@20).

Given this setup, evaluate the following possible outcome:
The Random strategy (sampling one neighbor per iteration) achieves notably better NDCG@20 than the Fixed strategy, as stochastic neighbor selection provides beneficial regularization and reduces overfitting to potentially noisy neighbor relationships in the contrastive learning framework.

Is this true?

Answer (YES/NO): YES